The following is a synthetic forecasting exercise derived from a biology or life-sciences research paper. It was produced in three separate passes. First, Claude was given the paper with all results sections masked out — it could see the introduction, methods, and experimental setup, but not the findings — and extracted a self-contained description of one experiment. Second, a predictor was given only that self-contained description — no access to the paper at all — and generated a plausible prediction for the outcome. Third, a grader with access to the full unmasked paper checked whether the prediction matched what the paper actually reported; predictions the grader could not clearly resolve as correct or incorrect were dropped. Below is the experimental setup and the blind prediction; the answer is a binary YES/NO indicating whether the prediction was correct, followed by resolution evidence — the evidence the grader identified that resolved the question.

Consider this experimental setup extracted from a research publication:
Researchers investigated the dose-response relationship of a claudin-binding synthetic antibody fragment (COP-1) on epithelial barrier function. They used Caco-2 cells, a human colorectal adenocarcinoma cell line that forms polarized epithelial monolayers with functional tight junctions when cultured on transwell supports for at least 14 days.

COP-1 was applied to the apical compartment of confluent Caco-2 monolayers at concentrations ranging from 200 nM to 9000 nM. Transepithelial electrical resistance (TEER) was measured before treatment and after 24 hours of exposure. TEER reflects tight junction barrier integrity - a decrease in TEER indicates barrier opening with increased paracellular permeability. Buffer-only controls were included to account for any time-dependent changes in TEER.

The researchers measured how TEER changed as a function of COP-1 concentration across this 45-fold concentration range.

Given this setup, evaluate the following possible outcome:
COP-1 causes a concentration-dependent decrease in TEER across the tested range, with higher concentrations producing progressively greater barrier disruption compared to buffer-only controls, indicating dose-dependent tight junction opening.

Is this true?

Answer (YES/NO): YES